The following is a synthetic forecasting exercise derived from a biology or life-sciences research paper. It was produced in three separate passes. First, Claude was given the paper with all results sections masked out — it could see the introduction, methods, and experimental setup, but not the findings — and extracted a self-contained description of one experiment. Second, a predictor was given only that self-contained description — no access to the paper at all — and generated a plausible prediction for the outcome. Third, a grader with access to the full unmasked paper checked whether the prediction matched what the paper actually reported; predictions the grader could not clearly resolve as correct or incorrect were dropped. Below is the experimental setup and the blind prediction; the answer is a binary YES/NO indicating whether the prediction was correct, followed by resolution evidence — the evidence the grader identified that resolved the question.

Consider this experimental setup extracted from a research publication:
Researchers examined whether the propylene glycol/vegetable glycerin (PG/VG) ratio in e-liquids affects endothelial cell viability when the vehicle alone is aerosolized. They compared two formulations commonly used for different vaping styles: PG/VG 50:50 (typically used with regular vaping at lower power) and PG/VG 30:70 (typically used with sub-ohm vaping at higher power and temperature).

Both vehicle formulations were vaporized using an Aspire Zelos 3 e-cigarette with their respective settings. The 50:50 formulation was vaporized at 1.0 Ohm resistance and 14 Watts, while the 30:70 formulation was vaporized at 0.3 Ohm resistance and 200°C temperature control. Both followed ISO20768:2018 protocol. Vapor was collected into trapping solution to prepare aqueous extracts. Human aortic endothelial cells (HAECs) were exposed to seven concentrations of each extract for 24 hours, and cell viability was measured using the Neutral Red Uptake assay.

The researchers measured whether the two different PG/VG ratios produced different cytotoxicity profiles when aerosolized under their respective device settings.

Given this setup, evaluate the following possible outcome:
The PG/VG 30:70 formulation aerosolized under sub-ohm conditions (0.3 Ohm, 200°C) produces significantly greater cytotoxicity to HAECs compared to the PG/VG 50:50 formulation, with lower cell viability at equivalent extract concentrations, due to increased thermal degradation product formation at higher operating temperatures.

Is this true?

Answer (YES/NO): NO